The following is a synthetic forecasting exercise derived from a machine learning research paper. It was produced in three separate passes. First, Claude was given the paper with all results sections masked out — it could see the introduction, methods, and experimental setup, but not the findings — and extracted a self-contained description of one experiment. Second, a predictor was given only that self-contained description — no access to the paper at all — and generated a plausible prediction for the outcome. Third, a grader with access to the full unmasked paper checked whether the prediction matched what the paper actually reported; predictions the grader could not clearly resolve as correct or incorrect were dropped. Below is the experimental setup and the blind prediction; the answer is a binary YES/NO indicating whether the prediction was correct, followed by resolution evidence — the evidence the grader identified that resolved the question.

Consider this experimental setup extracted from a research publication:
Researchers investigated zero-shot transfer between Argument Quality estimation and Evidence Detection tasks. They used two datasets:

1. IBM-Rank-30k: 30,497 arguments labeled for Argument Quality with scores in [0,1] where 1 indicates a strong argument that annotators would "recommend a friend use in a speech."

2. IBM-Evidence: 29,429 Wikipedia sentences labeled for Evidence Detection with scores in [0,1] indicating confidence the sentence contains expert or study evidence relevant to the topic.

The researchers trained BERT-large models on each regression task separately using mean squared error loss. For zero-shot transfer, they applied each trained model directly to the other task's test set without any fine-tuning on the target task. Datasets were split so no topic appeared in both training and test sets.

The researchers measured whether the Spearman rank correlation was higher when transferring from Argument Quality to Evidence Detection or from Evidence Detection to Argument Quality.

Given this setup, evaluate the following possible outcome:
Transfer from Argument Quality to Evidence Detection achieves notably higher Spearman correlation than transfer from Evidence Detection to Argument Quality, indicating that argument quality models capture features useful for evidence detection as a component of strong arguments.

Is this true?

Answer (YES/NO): YES